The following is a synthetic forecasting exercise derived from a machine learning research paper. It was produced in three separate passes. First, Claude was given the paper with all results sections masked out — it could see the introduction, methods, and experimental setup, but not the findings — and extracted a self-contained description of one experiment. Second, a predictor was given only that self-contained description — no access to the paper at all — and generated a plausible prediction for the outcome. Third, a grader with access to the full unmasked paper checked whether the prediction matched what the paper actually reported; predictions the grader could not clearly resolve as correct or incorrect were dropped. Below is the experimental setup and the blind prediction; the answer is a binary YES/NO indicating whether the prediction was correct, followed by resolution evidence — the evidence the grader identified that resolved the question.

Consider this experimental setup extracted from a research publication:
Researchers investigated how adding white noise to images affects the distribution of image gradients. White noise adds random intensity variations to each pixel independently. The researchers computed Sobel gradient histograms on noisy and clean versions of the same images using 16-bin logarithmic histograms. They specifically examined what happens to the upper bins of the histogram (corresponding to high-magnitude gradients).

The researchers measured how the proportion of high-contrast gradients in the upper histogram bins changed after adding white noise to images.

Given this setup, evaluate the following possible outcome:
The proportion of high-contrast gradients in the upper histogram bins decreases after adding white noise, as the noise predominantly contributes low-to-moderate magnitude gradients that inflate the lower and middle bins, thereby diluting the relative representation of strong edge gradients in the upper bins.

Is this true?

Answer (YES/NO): NO